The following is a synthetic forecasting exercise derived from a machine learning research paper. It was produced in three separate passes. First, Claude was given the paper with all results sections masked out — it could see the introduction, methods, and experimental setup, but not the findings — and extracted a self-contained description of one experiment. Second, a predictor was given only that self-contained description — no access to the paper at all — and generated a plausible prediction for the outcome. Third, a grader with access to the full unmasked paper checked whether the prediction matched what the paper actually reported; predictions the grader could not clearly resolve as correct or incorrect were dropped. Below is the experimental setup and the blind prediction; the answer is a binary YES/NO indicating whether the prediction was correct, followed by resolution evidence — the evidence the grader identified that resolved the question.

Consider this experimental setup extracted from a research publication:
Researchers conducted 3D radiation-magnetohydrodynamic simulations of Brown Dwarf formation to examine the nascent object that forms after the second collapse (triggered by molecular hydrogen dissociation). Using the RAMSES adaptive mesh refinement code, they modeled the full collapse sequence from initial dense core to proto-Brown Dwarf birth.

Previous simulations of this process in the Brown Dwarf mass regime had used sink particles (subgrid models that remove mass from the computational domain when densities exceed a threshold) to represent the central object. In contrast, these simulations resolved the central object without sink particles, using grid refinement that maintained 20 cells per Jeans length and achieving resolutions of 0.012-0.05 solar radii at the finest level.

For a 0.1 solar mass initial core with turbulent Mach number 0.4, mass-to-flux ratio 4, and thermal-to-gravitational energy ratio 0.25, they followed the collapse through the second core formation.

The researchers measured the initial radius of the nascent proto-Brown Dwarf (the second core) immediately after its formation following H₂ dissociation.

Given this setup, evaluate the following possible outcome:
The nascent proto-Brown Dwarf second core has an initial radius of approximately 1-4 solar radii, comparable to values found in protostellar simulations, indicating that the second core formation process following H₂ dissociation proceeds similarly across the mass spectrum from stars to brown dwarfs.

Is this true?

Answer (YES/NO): NO